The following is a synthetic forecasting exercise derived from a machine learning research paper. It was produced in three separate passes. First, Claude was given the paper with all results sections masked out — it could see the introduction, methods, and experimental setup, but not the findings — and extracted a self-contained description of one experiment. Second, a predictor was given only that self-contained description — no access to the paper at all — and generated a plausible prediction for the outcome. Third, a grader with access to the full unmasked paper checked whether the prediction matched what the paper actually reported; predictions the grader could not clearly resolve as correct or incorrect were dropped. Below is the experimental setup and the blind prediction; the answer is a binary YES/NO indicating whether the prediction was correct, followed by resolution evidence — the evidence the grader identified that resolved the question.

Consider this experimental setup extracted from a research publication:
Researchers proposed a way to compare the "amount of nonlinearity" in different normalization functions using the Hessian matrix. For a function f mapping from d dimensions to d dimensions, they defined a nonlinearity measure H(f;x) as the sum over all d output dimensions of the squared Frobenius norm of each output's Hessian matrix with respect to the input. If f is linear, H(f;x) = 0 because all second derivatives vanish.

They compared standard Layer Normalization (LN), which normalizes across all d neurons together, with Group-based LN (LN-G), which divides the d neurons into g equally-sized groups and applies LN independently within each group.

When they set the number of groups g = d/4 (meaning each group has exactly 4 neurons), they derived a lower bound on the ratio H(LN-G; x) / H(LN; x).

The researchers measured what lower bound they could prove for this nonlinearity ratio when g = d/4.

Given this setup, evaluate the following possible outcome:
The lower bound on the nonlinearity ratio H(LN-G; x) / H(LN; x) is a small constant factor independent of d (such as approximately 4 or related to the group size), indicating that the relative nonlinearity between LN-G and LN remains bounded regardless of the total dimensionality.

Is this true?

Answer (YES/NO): NO